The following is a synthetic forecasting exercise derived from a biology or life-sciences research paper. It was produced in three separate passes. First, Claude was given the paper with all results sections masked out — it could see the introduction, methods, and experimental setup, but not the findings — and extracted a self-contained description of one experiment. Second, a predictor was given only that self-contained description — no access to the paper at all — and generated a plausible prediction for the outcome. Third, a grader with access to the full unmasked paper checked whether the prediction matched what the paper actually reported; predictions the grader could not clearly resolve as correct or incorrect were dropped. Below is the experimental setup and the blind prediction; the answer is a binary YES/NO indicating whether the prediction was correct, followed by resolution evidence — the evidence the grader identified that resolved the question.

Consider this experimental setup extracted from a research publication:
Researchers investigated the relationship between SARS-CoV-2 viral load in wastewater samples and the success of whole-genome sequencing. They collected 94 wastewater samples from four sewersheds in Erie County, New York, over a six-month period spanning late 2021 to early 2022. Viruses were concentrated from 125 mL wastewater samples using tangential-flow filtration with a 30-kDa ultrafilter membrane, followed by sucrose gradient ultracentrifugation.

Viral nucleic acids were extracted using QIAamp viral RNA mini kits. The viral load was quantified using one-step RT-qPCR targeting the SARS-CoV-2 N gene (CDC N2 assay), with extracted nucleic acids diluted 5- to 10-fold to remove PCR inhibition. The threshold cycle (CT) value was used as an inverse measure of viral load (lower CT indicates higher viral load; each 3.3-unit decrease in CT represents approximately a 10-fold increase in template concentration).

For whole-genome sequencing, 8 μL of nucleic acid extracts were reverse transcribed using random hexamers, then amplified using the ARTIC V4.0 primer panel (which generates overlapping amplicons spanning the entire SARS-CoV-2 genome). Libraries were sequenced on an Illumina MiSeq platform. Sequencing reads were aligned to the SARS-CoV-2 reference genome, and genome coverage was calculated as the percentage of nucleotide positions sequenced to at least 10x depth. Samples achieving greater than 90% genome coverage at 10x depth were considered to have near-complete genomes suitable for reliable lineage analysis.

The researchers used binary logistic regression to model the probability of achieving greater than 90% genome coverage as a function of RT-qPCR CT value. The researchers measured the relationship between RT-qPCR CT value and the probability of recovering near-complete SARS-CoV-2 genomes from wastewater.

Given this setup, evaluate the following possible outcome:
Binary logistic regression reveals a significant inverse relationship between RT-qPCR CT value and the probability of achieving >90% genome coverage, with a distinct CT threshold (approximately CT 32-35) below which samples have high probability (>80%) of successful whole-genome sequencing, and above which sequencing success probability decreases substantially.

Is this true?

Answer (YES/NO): YES